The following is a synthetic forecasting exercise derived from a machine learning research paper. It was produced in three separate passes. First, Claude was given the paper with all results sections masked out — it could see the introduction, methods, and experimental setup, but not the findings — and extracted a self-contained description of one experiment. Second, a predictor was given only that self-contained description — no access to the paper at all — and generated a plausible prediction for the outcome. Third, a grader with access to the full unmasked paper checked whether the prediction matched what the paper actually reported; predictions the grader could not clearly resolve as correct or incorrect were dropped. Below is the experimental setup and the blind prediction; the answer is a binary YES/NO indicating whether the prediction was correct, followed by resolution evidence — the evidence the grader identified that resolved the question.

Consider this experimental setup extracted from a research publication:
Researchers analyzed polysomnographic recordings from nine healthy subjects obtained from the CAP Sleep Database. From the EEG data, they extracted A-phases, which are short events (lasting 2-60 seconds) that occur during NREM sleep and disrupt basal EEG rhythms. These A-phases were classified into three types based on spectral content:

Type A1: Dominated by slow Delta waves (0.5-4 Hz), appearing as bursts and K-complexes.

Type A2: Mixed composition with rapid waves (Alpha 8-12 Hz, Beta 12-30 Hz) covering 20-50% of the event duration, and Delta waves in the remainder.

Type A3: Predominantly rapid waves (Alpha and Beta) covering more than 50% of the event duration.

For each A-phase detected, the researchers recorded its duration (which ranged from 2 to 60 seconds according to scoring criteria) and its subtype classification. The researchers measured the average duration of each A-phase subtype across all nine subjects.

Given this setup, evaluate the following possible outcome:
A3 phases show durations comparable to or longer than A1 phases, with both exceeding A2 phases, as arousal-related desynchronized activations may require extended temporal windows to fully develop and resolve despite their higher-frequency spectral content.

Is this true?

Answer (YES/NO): NO